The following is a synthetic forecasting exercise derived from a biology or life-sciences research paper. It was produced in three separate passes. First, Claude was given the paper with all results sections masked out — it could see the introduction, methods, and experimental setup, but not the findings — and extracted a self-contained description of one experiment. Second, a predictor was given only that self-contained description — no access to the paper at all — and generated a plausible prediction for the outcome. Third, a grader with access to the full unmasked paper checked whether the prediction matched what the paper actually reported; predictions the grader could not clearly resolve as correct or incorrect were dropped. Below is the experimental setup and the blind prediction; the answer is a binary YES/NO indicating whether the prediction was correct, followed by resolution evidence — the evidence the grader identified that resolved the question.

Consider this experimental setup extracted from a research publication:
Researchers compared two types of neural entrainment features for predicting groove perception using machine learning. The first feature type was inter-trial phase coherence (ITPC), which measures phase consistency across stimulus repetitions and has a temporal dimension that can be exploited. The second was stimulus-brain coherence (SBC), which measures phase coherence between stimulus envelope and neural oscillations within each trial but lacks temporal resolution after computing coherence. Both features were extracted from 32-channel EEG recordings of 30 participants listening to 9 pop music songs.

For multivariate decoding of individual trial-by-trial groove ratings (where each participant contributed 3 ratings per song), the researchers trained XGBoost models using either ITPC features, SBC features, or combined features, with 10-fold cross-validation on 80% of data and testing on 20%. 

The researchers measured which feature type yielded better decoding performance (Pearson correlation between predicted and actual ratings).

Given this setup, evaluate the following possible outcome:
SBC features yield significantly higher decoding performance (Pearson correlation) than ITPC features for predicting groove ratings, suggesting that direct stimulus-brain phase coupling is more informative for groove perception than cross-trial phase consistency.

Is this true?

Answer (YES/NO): NO